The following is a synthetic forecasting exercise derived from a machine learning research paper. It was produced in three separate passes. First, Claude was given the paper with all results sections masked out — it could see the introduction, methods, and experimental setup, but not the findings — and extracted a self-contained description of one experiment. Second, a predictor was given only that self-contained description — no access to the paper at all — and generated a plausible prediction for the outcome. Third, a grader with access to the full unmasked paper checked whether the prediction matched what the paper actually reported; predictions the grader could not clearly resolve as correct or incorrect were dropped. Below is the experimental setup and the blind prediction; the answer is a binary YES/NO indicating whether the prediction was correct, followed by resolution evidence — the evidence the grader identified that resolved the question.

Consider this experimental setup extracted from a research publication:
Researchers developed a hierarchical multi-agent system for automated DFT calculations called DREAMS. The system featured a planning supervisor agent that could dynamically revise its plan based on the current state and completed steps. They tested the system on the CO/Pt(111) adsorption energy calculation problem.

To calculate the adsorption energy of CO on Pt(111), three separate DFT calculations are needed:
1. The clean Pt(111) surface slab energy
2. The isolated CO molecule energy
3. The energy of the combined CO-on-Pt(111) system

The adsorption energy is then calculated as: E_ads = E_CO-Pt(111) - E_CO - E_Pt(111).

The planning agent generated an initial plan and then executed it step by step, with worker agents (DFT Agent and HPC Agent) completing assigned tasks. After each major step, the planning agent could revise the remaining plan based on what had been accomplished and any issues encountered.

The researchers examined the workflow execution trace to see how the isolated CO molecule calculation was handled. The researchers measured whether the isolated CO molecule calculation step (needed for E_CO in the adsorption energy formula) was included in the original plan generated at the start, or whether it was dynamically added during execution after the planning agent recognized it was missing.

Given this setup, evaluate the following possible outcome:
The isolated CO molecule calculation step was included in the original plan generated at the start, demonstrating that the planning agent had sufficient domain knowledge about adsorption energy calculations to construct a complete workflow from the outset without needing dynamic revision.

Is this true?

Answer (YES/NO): NO